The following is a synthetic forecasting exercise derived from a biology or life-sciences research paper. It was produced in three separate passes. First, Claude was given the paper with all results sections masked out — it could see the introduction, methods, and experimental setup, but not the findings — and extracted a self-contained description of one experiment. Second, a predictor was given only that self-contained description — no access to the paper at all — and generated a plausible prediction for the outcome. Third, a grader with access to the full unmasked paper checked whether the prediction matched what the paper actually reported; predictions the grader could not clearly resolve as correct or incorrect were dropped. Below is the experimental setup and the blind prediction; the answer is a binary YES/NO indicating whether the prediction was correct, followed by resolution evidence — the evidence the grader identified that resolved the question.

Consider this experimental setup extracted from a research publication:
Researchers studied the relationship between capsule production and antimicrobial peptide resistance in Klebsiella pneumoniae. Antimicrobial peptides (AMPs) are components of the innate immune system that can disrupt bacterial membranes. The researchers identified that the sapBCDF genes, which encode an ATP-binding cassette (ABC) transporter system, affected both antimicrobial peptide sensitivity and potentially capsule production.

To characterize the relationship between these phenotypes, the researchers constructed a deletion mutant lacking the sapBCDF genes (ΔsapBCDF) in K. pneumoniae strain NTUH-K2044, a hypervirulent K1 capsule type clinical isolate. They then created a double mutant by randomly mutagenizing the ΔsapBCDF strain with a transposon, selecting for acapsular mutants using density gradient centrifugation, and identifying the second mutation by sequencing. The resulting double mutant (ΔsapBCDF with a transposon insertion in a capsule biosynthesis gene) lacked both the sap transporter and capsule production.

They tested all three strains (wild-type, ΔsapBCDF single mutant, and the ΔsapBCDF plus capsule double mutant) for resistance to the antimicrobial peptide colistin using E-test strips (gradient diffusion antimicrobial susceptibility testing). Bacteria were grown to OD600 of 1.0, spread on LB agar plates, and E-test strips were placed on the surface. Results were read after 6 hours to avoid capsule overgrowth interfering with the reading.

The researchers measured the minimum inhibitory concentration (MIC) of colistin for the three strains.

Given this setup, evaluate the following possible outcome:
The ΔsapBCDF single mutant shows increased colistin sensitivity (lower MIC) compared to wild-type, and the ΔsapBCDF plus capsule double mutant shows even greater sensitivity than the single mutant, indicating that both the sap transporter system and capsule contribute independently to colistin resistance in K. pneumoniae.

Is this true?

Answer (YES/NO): NO